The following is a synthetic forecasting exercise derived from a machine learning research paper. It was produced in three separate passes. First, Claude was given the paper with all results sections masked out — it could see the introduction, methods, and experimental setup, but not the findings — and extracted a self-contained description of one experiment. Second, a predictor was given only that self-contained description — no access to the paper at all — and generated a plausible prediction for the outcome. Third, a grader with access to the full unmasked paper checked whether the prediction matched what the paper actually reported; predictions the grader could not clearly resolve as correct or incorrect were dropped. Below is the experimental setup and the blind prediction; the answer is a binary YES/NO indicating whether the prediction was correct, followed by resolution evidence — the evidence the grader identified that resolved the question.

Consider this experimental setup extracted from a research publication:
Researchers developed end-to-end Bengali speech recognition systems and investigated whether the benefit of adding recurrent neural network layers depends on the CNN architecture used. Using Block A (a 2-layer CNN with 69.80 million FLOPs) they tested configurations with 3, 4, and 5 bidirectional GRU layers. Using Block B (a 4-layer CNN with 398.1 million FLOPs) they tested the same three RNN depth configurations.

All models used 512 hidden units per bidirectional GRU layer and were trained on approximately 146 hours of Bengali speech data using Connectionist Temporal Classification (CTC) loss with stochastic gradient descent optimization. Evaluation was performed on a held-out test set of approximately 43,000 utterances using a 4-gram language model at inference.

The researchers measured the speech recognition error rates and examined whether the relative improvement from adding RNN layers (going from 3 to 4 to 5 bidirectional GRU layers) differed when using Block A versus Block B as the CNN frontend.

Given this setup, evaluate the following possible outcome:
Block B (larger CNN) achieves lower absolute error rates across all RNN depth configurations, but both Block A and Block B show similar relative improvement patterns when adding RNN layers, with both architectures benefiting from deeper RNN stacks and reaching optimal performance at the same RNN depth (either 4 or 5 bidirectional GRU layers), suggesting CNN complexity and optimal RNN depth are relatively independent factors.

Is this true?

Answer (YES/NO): NO